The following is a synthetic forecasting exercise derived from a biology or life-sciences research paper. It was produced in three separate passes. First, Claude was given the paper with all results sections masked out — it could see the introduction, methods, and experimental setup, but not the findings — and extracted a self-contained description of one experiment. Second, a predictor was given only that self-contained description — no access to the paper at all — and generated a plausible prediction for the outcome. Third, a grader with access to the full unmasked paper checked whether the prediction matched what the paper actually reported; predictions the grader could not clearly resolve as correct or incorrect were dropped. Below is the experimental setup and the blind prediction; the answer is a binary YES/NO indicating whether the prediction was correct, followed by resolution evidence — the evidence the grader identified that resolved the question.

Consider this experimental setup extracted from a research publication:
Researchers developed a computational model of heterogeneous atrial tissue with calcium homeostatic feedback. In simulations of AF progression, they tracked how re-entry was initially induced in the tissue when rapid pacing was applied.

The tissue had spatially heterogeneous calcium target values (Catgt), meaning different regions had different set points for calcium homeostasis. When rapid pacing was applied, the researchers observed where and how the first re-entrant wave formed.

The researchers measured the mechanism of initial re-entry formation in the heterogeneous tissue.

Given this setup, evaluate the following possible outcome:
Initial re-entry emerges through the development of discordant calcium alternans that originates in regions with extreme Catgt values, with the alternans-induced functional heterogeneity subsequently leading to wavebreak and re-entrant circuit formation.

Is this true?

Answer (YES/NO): NO